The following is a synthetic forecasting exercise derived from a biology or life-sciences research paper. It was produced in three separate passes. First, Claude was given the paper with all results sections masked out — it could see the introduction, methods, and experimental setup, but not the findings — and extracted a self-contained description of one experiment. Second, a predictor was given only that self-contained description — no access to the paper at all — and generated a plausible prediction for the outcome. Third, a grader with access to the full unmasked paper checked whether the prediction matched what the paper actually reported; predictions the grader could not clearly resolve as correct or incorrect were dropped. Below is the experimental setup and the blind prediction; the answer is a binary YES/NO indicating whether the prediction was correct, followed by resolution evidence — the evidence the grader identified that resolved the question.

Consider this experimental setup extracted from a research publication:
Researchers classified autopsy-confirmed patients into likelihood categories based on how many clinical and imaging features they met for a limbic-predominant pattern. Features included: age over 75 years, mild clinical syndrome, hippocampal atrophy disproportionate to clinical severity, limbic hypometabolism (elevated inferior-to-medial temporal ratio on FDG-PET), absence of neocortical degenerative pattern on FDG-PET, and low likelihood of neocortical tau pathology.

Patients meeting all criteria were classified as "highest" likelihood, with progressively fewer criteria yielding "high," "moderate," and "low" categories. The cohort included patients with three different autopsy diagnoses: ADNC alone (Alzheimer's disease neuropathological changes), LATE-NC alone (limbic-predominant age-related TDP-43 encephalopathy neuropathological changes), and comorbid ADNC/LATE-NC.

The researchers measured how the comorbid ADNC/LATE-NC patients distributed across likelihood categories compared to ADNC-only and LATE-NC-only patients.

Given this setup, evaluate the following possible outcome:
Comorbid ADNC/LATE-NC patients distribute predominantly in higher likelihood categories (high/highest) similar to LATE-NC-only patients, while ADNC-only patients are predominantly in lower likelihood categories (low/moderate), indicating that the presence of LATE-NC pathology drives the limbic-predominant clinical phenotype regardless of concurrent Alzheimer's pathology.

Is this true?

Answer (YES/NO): NO